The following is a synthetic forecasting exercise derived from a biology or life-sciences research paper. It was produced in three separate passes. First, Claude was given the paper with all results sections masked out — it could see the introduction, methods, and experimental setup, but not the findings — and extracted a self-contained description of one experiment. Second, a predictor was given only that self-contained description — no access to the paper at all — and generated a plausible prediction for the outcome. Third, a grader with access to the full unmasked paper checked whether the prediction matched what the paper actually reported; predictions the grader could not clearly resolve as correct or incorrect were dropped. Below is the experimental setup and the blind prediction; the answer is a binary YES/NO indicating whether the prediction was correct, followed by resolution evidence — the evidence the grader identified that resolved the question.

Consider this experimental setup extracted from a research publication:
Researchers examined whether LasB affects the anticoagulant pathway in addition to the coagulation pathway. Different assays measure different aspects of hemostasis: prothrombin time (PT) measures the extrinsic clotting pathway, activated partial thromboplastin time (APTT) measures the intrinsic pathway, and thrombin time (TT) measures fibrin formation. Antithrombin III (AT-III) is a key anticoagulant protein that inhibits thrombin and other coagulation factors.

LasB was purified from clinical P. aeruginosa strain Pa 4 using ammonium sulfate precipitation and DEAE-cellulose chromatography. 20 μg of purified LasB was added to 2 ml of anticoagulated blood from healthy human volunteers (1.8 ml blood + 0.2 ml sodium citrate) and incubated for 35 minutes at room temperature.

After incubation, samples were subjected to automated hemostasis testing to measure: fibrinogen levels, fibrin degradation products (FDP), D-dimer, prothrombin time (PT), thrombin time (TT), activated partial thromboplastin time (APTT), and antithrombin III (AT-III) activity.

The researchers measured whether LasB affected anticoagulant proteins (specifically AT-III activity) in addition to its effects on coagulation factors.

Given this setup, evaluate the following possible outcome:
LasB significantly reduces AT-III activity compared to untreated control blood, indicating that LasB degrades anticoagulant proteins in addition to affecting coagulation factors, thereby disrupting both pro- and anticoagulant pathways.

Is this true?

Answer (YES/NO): NO